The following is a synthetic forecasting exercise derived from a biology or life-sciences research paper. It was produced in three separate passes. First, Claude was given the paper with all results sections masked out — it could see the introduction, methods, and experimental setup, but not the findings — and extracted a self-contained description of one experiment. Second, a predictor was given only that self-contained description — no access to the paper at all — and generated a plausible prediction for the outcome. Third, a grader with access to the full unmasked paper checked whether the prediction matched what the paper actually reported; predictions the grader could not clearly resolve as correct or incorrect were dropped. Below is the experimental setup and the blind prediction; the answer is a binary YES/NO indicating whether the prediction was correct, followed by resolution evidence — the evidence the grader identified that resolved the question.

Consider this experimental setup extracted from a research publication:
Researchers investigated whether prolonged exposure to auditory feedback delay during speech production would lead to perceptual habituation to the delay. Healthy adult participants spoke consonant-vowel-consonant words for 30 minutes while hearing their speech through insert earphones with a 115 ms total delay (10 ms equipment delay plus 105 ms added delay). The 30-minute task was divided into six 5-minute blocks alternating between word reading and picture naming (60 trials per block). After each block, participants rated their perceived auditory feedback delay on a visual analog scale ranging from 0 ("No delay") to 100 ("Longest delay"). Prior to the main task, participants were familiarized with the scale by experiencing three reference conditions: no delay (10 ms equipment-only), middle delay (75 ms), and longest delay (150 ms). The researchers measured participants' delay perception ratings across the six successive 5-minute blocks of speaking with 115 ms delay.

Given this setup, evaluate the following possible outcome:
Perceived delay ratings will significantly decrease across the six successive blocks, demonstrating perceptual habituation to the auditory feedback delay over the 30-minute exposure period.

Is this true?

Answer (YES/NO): YES